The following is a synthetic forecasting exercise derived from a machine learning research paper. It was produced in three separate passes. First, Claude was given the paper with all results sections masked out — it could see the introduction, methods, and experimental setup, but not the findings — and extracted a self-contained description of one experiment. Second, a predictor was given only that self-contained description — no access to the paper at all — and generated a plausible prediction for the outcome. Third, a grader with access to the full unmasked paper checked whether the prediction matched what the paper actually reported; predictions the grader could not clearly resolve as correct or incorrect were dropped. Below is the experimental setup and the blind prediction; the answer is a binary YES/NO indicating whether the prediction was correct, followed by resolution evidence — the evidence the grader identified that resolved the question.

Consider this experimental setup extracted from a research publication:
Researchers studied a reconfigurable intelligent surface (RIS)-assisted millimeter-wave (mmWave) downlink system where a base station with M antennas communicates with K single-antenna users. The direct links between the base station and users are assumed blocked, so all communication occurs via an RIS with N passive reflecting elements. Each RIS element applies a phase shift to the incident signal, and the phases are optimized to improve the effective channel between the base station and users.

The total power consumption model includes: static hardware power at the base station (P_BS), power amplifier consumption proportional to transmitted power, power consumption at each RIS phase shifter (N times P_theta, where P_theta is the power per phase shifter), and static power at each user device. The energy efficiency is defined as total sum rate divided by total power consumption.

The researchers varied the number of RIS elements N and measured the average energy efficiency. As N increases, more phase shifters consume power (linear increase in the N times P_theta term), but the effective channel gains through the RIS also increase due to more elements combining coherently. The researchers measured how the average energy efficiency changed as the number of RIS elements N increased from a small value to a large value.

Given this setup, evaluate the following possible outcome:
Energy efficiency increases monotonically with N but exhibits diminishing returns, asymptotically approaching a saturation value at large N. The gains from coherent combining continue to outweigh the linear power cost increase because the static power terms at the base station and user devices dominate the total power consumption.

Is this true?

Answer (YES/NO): YES